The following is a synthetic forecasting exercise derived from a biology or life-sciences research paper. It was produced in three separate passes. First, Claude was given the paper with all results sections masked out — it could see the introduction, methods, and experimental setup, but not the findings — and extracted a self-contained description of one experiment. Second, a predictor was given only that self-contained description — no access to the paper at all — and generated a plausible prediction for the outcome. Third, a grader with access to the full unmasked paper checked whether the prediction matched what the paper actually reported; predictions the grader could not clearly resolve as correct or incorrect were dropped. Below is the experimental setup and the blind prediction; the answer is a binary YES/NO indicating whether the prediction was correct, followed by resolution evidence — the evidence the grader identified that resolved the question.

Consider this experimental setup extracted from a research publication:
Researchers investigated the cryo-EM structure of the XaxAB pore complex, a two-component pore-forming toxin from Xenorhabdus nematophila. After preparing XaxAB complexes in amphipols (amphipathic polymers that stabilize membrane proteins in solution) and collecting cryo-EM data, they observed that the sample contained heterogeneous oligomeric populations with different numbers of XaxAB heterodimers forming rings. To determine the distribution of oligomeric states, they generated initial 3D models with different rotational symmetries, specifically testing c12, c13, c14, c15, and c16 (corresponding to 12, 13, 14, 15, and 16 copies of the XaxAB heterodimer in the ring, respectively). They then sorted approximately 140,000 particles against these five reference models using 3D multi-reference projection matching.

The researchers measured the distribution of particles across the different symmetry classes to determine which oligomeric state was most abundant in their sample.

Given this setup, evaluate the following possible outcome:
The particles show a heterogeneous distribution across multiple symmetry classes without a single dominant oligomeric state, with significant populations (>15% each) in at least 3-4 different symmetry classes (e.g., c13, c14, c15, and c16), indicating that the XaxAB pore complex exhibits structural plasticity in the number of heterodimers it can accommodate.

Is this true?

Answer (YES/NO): NO